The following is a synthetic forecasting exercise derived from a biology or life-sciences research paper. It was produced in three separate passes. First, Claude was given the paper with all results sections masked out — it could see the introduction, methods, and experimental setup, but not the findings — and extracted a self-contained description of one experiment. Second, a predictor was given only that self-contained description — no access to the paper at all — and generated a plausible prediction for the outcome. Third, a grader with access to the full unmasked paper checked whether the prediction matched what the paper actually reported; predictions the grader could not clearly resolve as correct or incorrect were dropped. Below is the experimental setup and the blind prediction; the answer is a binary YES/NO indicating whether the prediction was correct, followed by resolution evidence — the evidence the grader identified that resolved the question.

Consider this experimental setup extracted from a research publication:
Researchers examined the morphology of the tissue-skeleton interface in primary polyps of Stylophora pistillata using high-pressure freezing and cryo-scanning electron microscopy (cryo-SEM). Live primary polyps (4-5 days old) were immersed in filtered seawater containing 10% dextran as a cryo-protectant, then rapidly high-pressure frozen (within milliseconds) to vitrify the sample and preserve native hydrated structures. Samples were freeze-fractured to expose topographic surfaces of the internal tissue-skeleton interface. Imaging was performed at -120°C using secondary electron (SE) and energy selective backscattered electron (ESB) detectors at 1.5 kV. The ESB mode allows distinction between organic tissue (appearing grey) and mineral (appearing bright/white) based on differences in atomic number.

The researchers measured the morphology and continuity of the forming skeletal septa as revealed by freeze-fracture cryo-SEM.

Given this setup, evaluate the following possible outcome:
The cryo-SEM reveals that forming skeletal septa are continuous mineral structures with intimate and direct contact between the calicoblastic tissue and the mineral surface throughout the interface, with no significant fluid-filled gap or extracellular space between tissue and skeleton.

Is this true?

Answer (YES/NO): NO